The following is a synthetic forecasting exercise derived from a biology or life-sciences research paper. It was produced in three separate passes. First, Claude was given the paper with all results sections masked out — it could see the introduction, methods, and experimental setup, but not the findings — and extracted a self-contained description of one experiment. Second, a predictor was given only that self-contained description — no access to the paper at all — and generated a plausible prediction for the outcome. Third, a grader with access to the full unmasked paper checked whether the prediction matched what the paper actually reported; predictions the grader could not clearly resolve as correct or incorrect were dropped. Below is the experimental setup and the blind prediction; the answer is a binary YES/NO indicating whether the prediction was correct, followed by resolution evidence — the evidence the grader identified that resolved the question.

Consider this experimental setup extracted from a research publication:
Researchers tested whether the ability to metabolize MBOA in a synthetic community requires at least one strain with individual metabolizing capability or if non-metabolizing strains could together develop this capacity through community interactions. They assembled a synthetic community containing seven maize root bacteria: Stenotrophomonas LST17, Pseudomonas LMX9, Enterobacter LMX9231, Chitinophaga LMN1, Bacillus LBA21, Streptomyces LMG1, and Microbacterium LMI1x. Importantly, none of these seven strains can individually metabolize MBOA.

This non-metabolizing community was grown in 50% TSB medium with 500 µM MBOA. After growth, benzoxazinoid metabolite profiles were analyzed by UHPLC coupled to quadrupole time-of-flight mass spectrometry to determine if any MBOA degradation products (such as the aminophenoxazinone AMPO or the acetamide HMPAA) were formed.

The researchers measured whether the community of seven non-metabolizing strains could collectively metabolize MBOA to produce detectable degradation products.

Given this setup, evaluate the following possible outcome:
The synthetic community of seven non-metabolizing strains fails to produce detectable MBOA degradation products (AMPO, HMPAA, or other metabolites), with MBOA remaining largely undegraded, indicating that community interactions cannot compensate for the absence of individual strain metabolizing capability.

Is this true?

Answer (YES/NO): YES